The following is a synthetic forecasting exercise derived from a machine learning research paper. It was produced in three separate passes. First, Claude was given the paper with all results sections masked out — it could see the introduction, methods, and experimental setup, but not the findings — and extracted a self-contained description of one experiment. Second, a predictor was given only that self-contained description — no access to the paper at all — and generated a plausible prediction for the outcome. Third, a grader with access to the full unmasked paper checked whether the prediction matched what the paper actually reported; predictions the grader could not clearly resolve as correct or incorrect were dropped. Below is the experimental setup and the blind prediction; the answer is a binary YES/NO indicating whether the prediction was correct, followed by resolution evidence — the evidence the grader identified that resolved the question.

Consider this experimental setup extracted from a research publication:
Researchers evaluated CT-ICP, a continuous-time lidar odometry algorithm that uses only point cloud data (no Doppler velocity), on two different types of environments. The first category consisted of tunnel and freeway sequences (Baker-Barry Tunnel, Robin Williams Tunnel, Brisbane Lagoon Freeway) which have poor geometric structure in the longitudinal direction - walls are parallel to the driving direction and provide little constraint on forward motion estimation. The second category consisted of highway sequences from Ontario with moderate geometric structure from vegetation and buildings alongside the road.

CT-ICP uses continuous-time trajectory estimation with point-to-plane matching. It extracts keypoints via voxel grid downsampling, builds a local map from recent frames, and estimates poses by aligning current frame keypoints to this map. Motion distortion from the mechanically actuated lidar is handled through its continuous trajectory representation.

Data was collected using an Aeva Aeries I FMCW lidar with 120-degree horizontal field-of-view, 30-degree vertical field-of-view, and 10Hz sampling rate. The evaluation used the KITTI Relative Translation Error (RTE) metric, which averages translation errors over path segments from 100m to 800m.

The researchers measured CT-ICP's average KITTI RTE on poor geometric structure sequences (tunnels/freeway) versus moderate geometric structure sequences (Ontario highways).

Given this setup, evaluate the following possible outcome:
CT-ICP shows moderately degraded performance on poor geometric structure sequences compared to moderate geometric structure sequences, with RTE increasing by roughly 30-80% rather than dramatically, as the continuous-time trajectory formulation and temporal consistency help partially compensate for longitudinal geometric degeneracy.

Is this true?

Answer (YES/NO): NO